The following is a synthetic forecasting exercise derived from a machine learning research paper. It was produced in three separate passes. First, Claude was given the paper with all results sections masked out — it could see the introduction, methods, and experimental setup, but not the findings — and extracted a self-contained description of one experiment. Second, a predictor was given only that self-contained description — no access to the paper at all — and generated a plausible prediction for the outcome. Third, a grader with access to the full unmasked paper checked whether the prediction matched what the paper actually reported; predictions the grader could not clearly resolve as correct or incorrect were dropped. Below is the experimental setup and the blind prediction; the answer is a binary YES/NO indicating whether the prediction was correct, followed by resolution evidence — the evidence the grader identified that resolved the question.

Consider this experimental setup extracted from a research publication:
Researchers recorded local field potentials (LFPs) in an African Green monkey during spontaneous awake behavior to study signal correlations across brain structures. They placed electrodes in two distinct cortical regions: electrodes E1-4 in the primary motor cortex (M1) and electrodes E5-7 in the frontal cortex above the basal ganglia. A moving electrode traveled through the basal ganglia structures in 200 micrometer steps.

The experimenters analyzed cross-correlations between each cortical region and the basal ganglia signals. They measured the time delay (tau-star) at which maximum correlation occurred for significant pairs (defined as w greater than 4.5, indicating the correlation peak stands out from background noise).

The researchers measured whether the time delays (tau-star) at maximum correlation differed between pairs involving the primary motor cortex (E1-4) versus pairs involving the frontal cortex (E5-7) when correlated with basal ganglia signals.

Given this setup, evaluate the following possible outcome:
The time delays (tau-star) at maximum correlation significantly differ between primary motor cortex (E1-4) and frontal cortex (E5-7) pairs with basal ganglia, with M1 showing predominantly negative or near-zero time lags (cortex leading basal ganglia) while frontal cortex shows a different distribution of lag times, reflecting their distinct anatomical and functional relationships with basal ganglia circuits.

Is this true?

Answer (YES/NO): NO